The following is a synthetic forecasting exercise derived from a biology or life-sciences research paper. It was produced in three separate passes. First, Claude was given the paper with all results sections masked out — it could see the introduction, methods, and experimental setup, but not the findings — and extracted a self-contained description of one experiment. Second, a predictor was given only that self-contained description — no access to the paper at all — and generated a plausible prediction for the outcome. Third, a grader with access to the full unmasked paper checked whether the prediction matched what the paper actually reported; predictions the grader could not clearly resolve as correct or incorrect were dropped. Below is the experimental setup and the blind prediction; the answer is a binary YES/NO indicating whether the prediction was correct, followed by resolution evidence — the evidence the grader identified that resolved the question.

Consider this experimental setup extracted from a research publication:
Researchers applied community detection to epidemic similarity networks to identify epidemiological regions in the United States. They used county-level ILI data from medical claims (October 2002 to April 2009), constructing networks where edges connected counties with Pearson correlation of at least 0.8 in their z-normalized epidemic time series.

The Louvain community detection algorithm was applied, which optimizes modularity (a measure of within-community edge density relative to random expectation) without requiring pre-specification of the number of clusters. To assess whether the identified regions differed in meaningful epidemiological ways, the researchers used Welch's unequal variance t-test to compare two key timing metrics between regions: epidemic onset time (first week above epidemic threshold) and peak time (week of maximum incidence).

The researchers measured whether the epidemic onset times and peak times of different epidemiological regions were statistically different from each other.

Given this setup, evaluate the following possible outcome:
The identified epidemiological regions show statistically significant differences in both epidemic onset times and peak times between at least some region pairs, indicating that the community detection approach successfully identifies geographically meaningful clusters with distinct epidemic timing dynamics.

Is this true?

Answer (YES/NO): YES